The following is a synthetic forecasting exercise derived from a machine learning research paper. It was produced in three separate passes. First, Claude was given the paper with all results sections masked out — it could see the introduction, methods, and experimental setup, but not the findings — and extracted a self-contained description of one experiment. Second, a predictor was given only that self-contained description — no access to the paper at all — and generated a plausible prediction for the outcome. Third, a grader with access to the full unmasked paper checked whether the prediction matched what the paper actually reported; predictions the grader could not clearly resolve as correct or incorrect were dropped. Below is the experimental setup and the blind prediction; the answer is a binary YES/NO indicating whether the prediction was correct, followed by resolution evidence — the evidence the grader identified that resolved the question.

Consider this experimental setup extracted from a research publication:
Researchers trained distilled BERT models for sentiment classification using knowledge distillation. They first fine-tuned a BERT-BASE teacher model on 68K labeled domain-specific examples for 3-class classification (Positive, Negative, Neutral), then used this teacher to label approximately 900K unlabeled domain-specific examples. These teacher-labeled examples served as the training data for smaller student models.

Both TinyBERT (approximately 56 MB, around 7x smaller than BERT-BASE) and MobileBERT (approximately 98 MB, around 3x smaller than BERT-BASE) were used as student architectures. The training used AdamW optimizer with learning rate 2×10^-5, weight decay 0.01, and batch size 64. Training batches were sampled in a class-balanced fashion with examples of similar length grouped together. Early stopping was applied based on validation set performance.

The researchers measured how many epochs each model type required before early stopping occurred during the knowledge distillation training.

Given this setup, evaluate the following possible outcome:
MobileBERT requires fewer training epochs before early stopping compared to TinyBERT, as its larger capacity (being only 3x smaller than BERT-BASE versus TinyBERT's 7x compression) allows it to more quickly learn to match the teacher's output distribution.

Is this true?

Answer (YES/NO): YES